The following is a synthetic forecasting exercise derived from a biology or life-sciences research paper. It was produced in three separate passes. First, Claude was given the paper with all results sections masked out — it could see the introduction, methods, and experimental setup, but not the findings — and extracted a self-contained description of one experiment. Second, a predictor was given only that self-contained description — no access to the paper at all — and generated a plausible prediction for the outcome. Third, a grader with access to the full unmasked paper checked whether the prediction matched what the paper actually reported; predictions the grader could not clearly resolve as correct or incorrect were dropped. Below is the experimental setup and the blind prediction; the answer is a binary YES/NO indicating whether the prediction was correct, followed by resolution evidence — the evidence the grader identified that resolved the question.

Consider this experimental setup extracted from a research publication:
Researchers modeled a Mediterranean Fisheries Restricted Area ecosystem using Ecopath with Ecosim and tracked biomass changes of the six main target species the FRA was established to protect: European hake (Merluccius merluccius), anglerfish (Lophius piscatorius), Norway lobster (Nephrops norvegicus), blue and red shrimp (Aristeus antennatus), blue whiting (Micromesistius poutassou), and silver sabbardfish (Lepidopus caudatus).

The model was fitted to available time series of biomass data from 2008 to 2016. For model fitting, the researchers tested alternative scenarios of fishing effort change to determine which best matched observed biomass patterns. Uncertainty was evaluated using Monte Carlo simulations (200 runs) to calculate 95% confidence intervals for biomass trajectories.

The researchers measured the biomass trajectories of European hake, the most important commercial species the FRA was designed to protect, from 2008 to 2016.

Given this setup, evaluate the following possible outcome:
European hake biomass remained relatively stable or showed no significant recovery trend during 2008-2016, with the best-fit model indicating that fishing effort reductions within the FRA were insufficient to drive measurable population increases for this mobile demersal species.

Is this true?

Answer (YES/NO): NO